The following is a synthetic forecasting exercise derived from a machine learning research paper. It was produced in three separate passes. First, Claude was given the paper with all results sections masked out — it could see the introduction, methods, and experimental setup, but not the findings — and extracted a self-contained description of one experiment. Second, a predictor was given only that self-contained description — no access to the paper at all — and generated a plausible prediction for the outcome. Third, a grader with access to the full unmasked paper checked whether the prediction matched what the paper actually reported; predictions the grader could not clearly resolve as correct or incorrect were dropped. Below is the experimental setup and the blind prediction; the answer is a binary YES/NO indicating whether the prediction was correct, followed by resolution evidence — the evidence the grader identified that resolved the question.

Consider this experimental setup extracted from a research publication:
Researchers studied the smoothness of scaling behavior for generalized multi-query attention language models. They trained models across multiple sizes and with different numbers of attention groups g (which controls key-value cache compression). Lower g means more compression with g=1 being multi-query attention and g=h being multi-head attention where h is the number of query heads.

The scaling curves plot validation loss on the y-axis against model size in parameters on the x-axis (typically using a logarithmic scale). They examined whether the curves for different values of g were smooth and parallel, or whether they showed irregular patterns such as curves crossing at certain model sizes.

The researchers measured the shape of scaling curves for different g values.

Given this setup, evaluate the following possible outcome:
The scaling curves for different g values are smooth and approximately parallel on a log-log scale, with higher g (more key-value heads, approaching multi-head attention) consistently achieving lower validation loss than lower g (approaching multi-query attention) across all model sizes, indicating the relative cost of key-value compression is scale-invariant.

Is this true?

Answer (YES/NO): YES